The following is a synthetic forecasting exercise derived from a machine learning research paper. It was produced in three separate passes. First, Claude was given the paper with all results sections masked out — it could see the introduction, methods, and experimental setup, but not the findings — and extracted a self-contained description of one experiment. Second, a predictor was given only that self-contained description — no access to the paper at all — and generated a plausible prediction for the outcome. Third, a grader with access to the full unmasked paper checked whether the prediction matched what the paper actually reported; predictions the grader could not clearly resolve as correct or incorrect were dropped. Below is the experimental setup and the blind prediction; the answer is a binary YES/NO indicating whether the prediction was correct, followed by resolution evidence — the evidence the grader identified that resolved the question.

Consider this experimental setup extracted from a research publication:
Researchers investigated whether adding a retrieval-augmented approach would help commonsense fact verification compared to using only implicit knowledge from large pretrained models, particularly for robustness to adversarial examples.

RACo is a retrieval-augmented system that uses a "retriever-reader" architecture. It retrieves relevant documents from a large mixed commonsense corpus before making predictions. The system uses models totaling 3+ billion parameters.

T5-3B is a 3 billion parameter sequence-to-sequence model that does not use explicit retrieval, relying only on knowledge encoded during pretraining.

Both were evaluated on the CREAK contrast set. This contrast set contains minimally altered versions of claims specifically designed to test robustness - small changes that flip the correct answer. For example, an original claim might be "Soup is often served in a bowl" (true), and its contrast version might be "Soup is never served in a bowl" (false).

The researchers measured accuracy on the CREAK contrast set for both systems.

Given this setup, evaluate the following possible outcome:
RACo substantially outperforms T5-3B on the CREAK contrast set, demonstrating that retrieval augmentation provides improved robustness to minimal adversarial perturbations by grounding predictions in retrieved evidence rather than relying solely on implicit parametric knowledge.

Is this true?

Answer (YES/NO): NO